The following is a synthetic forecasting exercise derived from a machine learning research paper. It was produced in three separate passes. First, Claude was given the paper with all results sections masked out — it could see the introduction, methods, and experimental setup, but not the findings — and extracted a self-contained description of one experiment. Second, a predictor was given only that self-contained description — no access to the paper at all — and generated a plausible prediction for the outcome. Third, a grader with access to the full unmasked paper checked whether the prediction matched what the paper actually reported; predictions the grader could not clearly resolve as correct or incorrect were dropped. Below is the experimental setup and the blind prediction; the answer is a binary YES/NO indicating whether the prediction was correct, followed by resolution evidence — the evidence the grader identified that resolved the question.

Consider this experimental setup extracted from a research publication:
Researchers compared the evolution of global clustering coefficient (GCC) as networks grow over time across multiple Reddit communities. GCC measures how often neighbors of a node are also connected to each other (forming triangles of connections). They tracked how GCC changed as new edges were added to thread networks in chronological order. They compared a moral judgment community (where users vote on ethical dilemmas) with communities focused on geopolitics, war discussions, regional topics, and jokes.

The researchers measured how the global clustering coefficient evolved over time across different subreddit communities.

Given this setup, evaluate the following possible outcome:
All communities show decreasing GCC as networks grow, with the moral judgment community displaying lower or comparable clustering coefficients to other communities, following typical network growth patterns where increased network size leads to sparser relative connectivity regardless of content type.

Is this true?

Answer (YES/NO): NO